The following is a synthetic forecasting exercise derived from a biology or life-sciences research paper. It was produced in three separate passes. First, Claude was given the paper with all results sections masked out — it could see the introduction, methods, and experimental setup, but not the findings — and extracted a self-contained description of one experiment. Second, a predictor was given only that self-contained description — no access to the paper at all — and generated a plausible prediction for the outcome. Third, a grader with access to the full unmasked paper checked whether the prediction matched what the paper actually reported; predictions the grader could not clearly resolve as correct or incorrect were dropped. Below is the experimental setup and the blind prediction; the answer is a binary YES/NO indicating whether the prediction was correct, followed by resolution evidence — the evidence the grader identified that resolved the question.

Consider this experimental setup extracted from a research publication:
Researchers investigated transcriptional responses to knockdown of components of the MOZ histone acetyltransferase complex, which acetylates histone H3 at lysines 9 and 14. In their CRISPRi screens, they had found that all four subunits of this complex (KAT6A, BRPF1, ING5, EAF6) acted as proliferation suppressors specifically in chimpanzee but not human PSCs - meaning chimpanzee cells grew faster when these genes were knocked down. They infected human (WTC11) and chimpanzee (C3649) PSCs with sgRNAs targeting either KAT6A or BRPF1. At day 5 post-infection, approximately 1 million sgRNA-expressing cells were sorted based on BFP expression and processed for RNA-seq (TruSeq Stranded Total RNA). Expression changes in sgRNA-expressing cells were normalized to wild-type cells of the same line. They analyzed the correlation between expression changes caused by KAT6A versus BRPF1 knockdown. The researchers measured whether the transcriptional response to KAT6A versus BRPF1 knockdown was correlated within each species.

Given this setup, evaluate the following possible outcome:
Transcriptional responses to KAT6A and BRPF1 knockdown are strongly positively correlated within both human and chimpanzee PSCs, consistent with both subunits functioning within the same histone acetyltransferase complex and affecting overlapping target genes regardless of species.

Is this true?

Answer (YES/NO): YES